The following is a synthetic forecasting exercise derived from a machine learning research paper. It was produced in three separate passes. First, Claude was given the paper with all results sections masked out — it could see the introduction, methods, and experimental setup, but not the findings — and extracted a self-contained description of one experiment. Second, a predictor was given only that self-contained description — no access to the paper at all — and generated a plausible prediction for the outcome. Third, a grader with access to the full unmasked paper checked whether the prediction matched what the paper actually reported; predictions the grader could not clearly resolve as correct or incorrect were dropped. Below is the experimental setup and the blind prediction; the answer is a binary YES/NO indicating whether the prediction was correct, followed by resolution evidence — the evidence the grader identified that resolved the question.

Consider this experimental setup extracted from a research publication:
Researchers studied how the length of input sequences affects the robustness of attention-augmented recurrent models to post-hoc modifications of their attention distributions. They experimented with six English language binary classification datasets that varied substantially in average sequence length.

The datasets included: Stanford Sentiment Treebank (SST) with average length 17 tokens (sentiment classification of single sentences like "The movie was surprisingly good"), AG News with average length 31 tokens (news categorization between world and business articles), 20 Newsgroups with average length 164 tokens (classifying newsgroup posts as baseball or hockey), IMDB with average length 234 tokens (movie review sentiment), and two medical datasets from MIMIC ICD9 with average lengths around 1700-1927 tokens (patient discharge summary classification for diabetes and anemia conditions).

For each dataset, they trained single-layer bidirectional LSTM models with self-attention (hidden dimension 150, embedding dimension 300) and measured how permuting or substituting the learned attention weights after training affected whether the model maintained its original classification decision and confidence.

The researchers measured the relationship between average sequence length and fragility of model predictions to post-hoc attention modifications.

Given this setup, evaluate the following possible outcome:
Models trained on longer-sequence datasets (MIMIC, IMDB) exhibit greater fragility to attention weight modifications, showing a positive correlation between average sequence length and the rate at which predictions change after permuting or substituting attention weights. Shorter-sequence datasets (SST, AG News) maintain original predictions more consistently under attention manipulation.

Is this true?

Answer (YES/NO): YES